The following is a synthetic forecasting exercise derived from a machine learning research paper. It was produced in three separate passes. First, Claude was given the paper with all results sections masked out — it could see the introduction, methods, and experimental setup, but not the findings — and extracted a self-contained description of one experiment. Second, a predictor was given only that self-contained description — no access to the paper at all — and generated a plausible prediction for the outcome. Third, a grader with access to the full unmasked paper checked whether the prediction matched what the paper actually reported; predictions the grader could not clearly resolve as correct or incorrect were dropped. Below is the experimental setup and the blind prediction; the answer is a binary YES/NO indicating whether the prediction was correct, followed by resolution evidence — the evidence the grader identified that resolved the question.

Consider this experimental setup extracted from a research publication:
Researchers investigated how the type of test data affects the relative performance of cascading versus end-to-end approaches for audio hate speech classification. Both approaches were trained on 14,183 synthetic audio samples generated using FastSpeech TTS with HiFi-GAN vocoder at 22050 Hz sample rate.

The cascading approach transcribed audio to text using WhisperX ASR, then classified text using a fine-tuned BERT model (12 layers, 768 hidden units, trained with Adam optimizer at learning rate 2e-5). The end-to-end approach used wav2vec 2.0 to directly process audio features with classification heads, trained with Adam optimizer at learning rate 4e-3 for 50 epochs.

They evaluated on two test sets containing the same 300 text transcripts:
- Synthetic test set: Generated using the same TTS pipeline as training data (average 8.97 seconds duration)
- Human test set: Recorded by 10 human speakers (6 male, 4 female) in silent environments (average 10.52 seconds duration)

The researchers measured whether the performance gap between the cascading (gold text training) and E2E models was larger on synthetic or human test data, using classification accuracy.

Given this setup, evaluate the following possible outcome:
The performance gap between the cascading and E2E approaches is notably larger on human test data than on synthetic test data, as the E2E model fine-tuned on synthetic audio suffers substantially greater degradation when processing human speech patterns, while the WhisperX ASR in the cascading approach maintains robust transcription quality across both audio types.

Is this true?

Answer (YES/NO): NO